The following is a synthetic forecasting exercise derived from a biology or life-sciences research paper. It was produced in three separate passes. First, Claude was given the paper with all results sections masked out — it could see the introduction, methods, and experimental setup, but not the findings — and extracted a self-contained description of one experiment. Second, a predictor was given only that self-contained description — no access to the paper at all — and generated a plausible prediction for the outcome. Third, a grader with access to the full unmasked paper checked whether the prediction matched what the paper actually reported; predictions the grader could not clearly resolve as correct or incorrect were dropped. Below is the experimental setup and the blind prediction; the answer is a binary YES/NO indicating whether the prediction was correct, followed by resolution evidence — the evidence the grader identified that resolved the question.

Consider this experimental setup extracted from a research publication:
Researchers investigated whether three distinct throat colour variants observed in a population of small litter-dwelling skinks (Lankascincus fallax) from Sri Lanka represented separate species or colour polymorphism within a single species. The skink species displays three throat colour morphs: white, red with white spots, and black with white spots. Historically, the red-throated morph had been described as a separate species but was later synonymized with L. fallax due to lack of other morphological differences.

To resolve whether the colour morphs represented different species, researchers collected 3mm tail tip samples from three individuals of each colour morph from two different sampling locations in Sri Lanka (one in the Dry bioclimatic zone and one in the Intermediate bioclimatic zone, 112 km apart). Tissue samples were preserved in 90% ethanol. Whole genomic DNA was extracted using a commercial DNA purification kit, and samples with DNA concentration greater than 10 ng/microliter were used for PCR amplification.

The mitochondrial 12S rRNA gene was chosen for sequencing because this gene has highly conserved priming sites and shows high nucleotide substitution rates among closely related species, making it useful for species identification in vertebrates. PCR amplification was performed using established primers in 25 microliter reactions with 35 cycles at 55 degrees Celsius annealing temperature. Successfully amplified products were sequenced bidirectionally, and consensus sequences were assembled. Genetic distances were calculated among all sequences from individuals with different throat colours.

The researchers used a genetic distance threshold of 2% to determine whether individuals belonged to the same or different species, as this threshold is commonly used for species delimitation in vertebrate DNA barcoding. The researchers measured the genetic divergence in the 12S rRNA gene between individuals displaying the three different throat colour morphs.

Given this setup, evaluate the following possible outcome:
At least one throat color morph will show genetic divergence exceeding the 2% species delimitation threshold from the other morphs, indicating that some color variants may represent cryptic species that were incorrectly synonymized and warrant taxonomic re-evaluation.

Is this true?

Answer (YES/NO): NO